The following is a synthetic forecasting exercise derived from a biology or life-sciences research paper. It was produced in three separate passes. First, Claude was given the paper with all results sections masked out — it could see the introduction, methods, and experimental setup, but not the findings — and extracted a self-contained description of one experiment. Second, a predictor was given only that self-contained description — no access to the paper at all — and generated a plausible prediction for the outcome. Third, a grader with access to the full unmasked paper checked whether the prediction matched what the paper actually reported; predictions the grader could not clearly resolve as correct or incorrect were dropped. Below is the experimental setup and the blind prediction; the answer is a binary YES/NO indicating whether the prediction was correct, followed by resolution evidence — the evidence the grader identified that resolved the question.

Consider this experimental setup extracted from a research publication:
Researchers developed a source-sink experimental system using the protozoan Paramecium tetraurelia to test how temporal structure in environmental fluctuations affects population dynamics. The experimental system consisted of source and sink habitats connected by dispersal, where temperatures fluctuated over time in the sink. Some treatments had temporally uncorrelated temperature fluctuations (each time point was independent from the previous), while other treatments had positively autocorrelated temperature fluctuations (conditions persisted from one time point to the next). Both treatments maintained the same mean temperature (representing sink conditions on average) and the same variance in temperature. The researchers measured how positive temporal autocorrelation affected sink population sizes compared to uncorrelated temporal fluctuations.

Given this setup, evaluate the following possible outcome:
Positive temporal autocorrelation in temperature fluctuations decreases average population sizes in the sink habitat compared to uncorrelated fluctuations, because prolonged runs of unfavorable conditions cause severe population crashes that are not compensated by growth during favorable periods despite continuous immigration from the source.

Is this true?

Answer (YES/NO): NO